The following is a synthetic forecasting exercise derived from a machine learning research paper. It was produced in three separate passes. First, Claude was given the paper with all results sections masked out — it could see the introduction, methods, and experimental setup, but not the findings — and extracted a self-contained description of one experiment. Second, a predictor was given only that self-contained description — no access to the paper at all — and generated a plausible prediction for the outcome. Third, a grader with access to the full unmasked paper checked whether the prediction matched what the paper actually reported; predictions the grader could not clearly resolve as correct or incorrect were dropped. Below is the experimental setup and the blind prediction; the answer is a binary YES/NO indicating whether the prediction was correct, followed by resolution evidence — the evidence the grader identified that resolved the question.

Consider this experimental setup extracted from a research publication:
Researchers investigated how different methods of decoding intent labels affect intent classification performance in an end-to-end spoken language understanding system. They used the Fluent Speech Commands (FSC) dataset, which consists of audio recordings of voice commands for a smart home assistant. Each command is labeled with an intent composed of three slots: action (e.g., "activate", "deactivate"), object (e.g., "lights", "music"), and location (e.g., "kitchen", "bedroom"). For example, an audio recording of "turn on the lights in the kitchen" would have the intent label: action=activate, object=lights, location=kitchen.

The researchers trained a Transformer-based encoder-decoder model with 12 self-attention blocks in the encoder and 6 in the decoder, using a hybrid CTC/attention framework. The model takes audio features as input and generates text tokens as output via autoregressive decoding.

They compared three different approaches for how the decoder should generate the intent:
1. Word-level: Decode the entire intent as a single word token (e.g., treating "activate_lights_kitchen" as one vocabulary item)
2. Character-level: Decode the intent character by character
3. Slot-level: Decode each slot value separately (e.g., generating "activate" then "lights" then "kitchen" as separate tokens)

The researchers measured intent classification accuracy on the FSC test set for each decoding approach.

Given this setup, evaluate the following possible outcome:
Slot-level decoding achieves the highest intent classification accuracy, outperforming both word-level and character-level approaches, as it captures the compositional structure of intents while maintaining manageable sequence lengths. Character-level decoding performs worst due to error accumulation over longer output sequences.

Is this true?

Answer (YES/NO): NO